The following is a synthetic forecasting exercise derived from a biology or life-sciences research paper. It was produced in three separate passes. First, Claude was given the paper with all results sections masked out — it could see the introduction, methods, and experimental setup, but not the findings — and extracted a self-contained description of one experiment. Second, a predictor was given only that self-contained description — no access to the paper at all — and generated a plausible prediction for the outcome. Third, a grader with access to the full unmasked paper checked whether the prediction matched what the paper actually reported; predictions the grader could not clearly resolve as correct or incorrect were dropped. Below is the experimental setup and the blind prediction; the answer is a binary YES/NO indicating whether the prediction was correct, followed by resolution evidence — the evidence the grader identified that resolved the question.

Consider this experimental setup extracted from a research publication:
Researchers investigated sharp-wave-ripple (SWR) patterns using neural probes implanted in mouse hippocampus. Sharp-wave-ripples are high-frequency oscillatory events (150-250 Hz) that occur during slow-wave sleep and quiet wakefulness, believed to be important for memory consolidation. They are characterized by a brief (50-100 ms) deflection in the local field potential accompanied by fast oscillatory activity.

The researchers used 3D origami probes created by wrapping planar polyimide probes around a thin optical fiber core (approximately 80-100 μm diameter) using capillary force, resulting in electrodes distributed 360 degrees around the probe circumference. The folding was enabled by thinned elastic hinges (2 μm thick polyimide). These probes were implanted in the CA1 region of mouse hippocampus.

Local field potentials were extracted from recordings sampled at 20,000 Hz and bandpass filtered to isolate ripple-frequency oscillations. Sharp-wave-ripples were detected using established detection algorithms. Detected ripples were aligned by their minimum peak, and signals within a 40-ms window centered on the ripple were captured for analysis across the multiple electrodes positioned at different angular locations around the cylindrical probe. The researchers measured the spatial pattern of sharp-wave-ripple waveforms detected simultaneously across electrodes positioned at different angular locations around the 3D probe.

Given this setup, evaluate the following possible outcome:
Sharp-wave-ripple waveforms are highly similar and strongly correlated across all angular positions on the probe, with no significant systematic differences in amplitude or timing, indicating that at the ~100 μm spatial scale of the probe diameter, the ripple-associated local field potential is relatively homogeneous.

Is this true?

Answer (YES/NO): NO